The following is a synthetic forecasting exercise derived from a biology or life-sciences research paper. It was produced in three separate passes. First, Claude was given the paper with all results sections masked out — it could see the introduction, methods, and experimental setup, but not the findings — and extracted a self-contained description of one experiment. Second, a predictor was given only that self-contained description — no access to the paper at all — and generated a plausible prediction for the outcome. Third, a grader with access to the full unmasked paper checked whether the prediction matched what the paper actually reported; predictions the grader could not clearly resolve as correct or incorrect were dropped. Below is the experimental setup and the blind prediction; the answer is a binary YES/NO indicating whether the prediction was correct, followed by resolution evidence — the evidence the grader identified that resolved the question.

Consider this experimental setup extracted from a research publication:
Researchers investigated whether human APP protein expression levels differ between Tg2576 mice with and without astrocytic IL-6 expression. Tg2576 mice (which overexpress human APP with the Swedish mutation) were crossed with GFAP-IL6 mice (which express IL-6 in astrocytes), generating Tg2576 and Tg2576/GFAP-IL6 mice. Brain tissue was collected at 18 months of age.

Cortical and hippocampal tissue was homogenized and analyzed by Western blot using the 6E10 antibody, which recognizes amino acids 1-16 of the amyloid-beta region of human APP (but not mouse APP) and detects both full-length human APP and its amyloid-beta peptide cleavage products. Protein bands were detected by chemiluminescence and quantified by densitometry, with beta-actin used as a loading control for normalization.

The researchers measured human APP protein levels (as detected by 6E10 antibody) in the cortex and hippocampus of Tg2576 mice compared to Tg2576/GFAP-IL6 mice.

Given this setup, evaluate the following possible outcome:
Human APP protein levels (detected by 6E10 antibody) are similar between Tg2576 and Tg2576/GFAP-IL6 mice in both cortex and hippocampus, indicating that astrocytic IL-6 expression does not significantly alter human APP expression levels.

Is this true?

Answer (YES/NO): NO